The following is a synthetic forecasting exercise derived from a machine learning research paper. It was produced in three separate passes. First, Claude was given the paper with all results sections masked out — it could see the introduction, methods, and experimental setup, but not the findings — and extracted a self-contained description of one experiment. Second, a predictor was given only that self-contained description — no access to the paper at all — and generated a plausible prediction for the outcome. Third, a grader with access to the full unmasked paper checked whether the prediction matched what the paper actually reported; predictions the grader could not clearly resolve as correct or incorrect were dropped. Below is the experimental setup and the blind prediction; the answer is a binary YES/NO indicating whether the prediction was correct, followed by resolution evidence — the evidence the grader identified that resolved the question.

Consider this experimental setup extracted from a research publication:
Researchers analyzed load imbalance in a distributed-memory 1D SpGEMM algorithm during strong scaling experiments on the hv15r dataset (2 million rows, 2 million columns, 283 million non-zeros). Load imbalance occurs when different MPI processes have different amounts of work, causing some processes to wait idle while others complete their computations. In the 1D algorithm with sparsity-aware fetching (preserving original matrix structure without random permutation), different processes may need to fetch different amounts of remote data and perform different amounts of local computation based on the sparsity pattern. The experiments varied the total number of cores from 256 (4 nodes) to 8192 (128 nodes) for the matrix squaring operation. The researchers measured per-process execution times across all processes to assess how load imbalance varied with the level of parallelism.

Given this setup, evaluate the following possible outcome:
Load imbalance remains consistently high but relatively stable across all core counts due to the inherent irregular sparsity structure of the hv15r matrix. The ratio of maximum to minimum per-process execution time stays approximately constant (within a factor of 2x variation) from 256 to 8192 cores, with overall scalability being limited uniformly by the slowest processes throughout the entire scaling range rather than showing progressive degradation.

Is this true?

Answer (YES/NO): NO